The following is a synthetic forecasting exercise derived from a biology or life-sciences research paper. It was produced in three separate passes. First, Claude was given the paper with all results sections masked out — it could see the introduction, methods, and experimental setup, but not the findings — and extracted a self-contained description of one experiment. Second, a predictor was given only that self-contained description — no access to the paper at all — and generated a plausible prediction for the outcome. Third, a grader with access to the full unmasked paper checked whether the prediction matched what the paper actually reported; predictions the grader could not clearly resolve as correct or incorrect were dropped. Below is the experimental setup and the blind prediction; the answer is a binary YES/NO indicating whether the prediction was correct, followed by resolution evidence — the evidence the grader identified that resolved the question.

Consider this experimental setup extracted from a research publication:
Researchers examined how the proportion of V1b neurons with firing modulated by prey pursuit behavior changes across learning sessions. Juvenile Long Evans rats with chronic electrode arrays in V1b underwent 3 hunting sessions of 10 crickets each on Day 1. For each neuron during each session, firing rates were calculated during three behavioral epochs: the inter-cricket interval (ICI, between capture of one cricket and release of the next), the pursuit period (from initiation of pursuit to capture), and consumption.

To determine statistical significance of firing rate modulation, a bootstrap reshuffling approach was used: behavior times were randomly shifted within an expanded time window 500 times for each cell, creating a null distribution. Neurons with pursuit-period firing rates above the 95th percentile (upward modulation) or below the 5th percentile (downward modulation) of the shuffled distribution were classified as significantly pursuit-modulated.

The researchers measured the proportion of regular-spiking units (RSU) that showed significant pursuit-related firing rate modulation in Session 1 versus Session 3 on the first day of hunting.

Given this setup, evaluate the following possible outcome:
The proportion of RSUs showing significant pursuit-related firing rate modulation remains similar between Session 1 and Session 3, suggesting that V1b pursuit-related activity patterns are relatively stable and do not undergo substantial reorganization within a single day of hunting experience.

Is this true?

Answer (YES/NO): NO